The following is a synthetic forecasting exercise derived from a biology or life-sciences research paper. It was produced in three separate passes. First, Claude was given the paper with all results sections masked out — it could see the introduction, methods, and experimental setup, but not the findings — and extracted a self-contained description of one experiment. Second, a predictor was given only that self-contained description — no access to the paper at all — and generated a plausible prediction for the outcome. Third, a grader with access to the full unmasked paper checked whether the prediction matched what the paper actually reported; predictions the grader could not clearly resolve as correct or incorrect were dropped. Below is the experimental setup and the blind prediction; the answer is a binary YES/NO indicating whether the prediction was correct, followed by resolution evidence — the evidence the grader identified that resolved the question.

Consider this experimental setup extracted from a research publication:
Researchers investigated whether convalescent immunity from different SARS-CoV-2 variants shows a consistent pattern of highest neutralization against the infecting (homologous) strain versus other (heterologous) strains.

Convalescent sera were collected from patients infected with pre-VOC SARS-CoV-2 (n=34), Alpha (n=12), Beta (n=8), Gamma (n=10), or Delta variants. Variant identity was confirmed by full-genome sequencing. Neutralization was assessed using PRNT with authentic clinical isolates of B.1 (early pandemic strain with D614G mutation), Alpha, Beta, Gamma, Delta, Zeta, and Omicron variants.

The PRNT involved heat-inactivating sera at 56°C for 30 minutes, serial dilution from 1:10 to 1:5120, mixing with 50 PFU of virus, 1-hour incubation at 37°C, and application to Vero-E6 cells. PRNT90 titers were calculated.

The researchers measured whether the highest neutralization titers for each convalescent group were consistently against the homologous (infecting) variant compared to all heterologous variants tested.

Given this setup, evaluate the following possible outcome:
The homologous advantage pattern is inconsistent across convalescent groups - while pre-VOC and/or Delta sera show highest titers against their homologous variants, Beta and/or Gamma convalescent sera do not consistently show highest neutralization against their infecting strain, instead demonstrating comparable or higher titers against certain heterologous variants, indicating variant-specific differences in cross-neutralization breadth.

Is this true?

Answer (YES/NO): NO